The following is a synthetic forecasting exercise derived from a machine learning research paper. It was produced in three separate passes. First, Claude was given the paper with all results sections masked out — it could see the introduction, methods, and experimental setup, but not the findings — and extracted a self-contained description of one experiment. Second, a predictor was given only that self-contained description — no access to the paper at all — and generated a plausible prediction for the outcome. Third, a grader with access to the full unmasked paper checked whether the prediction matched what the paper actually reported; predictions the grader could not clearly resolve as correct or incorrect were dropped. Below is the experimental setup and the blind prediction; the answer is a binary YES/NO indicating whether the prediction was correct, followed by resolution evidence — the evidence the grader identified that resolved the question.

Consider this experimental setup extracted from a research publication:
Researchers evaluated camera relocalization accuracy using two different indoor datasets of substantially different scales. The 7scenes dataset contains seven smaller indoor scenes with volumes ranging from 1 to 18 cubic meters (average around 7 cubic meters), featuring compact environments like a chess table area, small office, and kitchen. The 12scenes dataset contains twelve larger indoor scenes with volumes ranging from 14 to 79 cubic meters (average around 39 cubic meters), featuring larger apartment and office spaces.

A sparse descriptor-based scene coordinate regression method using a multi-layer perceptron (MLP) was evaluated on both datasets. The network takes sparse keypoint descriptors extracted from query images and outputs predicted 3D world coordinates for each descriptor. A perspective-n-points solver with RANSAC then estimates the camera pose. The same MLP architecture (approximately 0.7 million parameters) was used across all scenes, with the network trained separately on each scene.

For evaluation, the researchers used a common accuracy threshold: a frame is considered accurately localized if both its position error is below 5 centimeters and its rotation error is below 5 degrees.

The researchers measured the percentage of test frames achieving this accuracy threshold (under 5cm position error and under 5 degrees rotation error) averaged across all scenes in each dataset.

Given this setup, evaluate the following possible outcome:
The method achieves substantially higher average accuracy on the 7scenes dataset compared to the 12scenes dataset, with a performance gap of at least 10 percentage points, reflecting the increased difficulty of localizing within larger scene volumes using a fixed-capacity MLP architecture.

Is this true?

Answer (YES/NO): NO